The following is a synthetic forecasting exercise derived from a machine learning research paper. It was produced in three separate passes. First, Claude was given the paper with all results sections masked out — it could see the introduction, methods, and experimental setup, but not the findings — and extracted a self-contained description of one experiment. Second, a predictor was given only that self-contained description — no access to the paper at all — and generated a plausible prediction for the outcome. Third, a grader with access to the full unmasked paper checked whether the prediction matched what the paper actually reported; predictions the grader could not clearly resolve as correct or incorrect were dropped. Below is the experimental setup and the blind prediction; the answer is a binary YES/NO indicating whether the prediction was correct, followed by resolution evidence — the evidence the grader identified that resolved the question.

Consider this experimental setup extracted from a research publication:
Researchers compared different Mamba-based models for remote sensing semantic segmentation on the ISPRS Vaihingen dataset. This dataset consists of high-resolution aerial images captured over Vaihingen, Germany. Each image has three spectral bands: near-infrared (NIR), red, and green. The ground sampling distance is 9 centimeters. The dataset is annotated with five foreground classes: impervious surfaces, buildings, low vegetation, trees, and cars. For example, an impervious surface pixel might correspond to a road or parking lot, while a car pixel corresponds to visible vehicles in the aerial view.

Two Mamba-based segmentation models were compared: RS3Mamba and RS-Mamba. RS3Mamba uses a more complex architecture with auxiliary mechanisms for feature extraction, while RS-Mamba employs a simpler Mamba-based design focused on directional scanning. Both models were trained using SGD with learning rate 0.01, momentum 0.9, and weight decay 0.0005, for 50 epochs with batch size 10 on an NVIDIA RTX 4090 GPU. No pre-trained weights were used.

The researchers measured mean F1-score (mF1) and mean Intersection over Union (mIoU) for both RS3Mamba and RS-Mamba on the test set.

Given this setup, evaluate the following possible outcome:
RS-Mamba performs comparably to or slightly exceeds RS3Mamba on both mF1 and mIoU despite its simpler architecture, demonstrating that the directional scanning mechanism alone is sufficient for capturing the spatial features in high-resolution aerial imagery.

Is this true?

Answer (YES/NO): NO